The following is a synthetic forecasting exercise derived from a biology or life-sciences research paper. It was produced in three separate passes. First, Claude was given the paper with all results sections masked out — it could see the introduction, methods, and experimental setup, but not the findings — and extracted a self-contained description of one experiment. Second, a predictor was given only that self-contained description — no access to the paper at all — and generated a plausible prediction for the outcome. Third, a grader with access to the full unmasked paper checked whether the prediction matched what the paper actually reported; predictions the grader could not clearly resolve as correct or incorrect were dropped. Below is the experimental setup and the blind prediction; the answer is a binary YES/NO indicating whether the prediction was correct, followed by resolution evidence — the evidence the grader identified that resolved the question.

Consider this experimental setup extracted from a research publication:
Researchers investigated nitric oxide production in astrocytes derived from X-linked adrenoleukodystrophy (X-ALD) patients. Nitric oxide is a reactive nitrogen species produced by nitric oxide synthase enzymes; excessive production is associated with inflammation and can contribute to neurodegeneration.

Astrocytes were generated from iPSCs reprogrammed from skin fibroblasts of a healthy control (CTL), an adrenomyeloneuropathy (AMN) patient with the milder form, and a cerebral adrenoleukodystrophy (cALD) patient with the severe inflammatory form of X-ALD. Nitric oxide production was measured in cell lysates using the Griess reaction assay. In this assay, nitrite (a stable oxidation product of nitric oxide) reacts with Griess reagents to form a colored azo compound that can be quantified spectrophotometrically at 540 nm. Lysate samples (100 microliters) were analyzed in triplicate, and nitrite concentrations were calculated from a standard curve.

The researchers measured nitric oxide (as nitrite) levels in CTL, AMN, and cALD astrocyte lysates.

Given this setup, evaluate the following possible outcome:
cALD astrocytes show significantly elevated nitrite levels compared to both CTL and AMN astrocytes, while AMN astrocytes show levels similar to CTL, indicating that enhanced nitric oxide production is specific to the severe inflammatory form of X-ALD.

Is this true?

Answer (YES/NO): NO